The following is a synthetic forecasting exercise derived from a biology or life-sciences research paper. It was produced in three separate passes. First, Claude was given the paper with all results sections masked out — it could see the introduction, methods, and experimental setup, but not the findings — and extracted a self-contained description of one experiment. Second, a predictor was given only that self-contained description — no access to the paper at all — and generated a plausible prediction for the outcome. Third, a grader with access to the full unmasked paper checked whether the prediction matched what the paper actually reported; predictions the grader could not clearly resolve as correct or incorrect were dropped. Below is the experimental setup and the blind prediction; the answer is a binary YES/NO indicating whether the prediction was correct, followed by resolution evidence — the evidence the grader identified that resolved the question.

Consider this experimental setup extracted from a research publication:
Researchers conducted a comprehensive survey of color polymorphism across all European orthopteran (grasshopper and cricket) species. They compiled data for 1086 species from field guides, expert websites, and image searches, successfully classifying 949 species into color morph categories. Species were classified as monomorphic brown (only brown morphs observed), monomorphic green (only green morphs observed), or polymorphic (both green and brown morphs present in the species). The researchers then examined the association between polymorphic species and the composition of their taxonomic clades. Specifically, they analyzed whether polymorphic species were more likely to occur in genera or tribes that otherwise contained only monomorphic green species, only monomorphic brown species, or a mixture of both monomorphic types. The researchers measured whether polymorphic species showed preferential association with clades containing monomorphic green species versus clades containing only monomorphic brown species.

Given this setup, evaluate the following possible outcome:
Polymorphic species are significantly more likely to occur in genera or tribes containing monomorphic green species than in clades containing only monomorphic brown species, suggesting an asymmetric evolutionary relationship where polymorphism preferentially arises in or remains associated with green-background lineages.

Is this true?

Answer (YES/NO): YES